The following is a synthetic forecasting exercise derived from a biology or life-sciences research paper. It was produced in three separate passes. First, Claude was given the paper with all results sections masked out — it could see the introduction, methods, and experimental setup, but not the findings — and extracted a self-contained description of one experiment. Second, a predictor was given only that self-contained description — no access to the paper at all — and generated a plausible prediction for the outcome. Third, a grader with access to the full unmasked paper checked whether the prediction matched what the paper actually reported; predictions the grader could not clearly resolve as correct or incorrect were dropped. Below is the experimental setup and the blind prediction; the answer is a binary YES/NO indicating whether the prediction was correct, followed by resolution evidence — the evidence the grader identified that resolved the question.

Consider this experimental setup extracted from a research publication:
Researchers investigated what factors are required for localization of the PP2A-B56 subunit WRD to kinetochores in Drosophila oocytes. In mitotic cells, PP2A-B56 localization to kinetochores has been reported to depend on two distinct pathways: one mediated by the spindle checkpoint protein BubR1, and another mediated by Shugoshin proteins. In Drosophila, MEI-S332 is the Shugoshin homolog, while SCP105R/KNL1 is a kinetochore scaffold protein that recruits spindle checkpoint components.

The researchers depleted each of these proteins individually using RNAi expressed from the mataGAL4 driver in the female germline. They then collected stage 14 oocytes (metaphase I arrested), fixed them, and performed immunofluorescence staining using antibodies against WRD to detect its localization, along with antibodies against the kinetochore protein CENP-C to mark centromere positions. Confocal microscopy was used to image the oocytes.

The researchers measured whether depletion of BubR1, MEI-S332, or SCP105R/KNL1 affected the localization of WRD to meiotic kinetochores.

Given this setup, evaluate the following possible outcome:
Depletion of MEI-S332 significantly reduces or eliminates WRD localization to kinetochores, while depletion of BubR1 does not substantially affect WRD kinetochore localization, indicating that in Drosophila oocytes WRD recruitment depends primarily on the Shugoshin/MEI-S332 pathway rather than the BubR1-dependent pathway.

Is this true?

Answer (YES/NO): NO